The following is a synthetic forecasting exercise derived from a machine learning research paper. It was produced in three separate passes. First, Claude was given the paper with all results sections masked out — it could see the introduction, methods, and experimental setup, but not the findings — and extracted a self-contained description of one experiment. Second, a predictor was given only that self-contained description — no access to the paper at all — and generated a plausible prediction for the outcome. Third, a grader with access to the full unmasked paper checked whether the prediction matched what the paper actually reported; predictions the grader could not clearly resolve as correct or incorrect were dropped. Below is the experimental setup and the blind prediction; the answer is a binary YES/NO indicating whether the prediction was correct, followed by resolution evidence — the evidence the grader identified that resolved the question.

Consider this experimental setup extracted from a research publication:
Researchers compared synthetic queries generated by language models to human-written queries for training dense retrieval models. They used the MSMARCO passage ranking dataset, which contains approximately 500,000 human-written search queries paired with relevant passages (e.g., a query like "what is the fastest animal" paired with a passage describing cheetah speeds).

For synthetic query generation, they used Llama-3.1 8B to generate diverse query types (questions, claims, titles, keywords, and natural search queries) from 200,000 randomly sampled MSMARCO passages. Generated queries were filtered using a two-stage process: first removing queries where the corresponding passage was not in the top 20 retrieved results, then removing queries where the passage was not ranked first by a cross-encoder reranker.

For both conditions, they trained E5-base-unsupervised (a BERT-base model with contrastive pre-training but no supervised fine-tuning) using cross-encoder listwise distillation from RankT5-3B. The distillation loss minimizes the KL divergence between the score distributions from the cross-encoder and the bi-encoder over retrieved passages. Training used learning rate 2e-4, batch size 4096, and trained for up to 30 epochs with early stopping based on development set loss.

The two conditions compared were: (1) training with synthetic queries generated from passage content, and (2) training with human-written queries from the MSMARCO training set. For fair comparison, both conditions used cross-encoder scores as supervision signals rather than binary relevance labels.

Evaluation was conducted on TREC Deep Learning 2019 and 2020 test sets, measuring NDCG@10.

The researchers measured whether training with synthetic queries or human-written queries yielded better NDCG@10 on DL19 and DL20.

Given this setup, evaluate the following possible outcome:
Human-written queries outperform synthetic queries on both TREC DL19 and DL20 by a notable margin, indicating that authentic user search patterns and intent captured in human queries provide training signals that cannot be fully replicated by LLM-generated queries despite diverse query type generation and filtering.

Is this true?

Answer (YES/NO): NO